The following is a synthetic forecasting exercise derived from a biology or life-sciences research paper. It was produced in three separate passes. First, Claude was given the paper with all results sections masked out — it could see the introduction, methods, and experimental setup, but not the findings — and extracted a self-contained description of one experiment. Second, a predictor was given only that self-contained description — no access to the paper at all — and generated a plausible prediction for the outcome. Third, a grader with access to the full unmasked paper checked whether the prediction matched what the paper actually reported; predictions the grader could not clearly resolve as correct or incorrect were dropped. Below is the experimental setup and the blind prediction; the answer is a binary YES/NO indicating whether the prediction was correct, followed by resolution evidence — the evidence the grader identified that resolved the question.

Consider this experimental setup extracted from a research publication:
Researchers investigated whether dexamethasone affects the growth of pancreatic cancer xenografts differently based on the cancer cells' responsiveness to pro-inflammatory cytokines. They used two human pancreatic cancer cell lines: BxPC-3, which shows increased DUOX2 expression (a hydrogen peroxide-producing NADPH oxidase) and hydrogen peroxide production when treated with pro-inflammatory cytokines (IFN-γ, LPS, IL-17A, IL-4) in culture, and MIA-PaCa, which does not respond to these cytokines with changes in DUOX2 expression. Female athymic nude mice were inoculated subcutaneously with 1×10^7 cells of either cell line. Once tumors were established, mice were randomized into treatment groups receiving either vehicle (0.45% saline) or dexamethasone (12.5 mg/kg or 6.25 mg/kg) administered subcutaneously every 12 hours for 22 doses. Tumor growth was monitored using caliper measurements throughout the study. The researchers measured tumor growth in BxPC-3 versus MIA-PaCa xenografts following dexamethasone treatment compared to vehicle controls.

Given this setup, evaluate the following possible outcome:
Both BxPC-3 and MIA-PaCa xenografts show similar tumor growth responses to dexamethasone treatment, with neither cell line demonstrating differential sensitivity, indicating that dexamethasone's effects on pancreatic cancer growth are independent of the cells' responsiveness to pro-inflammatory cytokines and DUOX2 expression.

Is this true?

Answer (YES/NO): NO